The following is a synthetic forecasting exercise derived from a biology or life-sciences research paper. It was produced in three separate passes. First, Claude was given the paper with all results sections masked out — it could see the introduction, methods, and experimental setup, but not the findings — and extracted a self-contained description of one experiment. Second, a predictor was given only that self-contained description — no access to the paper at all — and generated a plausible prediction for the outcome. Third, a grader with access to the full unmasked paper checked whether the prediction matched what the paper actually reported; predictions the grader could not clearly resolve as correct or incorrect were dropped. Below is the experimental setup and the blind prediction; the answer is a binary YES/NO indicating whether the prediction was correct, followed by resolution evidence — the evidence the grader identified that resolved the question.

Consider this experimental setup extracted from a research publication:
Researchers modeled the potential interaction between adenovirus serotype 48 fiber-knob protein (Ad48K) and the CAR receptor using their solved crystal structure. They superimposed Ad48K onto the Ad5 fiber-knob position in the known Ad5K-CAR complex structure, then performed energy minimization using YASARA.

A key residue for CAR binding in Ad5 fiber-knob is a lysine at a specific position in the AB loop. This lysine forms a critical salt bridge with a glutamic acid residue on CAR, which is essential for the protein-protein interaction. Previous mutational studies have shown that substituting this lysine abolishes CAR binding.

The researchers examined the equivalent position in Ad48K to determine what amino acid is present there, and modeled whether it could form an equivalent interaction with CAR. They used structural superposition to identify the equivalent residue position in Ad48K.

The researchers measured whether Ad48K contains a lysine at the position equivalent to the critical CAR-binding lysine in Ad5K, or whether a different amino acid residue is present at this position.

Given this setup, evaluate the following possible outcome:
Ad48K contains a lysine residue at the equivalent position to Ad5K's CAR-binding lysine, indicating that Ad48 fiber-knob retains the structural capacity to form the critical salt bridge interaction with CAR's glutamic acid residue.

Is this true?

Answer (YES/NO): YES